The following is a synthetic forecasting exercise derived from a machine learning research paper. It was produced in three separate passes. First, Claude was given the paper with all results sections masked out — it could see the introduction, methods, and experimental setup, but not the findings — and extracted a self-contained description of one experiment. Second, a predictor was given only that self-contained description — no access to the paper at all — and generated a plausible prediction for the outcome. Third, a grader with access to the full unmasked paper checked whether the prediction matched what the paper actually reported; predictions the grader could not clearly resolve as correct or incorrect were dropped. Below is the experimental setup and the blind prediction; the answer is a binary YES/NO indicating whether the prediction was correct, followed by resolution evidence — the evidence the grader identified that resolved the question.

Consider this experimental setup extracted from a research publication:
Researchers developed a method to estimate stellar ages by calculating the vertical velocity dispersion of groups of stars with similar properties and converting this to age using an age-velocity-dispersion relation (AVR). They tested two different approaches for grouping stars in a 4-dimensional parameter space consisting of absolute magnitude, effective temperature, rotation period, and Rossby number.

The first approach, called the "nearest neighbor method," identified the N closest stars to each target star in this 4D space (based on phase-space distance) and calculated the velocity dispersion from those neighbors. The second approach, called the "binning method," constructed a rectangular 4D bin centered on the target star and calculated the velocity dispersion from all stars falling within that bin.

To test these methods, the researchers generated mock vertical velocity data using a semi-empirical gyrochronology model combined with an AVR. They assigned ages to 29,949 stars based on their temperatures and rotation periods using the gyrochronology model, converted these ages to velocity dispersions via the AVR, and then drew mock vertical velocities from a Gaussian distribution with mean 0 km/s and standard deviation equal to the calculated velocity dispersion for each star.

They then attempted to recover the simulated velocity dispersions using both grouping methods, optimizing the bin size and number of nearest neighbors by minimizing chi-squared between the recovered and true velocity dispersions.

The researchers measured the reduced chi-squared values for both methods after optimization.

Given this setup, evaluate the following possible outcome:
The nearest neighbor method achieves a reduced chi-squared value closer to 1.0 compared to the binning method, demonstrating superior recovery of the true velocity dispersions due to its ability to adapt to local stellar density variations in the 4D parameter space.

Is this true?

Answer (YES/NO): NO